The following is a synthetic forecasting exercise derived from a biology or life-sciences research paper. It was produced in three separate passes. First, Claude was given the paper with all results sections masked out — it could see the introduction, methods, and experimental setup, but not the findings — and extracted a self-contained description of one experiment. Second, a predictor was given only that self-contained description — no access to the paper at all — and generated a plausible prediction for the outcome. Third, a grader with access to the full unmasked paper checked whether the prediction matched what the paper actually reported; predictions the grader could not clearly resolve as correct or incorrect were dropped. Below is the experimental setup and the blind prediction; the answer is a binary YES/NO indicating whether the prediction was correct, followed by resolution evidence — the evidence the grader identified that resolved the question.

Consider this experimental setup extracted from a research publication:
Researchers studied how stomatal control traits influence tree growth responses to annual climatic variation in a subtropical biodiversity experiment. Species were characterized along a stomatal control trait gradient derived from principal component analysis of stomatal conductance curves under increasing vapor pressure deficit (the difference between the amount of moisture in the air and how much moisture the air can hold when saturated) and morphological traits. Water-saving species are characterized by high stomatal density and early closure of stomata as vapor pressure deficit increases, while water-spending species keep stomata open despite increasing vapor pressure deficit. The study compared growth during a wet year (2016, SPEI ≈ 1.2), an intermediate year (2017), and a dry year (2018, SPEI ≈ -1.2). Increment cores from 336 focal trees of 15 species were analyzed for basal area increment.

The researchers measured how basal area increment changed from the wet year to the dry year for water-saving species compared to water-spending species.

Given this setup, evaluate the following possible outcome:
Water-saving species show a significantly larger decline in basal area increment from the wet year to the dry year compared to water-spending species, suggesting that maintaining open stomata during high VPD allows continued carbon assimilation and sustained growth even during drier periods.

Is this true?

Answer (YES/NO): NO